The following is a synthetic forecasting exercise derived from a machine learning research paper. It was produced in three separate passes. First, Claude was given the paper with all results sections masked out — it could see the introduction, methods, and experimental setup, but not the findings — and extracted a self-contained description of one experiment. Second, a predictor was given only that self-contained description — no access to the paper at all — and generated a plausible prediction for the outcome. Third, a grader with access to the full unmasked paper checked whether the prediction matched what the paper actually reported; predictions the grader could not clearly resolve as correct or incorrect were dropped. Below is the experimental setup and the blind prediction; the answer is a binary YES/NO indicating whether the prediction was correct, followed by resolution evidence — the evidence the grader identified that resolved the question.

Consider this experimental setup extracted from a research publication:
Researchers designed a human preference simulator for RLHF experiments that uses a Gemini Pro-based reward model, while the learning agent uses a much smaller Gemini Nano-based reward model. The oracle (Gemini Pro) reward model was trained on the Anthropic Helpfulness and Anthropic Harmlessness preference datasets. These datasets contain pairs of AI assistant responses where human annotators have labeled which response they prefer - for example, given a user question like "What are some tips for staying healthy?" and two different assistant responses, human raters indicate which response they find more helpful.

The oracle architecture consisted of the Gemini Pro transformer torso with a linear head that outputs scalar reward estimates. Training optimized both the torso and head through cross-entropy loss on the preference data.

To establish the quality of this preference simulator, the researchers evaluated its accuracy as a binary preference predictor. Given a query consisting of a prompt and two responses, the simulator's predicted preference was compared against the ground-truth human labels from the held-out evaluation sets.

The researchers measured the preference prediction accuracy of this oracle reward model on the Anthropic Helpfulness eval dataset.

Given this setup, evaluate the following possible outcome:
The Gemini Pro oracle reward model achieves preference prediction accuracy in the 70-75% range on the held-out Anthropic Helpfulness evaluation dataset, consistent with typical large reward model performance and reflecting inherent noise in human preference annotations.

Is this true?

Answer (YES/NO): NO